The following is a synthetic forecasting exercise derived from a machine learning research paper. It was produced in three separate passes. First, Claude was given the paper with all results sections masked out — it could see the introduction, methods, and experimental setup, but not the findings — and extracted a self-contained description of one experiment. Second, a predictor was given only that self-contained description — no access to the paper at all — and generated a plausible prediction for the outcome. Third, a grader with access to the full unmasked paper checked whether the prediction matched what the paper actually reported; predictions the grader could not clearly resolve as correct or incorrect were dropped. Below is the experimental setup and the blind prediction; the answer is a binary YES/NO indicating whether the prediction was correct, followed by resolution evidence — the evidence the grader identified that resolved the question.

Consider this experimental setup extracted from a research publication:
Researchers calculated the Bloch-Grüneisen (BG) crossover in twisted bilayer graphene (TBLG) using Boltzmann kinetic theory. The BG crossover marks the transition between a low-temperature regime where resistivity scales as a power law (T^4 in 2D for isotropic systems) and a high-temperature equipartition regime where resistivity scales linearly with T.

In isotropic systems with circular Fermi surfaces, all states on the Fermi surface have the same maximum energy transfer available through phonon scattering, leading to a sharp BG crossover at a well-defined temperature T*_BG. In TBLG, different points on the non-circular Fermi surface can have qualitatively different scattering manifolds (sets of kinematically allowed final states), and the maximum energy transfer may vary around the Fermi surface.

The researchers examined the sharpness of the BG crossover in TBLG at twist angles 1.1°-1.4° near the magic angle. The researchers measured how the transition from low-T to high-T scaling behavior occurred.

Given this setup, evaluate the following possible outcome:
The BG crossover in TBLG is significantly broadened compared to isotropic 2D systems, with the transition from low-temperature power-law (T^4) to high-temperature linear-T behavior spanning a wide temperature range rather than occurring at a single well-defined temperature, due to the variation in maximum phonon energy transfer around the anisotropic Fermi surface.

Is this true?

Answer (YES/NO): YES